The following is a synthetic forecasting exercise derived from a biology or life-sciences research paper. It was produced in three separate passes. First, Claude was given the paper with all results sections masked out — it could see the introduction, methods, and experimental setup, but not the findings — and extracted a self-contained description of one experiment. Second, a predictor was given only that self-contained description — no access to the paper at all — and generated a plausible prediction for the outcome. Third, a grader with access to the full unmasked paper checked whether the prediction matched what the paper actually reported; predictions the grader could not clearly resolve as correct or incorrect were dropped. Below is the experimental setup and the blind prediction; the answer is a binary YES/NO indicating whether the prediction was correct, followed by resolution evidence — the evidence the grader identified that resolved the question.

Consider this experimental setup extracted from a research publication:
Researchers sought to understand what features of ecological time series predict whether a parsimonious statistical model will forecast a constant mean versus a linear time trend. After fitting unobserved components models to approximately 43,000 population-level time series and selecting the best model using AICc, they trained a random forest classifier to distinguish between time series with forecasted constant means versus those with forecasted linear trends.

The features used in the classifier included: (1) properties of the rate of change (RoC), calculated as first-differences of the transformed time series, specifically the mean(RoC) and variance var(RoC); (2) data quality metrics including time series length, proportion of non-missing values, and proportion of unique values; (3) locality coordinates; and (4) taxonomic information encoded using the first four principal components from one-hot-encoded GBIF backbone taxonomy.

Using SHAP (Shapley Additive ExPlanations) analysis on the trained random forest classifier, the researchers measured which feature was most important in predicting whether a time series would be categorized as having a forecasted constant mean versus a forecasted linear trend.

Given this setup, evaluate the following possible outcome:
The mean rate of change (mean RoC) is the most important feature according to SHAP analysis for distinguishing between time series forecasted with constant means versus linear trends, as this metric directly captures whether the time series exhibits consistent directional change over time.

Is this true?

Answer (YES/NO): NO